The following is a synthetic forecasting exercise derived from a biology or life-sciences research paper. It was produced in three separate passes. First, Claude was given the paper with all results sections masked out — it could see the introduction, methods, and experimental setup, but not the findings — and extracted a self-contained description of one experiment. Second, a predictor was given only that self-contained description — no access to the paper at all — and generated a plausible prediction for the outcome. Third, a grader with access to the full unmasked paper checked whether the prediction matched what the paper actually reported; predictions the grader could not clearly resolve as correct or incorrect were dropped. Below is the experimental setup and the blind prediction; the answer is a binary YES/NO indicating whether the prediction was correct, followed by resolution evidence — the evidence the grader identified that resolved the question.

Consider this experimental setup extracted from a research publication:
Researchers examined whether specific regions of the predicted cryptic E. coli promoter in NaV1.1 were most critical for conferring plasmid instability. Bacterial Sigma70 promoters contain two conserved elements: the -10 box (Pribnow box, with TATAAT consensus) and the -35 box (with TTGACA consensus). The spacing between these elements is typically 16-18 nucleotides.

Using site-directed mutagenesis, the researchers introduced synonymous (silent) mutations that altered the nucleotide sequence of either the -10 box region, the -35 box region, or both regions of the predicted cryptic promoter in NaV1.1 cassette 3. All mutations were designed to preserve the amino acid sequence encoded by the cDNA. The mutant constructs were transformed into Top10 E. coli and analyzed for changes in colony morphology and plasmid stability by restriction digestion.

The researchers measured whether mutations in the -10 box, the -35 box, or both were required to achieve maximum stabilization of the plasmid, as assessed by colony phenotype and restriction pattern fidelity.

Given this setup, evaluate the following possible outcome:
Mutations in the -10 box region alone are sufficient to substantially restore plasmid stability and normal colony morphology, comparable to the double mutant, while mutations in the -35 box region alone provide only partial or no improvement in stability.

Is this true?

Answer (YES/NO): NO